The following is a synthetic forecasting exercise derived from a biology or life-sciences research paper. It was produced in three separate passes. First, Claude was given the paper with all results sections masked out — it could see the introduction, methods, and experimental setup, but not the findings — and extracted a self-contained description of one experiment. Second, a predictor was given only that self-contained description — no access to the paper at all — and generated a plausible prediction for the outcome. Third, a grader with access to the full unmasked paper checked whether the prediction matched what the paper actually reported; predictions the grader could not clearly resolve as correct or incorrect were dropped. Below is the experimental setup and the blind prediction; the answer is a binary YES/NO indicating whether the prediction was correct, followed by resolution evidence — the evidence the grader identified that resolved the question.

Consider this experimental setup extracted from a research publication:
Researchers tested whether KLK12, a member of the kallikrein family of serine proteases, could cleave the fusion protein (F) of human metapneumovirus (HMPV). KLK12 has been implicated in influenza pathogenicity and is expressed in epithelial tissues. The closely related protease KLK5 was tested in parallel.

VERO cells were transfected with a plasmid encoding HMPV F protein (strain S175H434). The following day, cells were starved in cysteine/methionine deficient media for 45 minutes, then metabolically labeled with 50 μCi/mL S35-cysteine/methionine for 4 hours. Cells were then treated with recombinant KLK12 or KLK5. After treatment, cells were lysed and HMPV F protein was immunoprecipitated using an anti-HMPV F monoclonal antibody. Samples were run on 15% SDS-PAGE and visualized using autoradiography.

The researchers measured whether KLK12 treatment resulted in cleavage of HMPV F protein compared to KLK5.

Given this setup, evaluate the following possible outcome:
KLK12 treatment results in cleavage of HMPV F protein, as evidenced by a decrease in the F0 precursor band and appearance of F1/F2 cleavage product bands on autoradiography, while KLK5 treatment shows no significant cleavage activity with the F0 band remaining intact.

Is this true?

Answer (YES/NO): NO